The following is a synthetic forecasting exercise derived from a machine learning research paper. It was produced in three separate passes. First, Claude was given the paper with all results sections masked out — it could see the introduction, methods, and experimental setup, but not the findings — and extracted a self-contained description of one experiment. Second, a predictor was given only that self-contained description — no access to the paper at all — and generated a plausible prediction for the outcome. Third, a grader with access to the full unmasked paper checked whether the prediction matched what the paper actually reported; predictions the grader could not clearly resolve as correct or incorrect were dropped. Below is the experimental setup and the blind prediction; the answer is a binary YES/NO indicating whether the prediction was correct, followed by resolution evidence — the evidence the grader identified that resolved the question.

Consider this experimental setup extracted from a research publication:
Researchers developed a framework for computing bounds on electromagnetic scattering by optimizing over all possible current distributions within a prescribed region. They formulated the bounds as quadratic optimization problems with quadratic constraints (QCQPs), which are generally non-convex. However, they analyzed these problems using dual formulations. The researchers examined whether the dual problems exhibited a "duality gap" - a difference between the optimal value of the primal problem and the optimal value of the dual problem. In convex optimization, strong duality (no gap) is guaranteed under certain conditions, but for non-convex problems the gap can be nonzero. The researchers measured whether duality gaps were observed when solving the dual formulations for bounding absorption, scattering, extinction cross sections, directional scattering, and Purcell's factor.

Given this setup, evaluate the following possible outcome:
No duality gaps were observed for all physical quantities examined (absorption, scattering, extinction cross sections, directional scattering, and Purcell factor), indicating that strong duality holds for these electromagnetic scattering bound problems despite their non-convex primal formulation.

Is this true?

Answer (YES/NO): YES